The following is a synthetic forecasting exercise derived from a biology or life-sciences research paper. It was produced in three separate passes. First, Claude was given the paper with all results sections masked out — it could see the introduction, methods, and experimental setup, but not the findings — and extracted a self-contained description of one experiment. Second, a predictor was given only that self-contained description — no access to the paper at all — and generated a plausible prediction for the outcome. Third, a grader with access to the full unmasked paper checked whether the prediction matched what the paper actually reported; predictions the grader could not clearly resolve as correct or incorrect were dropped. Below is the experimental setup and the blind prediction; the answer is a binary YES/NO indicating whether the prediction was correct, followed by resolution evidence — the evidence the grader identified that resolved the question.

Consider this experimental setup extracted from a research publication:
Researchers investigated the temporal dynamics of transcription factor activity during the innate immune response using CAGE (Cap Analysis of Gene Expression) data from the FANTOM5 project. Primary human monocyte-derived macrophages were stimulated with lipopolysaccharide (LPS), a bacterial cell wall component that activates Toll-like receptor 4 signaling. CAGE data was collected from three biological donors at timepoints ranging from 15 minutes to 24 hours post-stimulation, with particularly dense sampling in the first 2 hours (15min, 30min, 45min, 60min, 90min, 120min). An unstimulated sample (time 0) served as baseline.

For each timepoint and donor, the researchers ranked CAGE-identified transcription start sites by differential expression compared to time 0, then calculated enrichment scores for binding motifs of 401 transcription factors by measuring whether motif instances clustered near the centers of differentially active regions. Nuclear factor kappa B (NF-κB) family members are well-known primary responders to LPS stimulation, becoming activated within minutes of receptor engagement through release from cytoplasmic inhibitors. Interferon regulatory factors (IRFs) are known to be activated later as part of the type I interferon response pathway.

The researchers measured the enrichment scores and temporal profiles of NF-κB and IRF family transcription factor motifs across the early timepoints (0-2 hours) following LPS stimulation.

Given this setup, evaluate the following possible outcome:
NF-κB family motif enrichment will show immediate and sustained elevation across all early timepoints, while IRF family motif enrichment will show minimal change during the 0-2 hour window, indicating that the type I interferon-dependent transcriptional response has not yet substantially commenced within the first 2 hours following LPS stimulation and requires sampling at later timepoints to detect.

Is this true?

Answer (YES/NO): NO